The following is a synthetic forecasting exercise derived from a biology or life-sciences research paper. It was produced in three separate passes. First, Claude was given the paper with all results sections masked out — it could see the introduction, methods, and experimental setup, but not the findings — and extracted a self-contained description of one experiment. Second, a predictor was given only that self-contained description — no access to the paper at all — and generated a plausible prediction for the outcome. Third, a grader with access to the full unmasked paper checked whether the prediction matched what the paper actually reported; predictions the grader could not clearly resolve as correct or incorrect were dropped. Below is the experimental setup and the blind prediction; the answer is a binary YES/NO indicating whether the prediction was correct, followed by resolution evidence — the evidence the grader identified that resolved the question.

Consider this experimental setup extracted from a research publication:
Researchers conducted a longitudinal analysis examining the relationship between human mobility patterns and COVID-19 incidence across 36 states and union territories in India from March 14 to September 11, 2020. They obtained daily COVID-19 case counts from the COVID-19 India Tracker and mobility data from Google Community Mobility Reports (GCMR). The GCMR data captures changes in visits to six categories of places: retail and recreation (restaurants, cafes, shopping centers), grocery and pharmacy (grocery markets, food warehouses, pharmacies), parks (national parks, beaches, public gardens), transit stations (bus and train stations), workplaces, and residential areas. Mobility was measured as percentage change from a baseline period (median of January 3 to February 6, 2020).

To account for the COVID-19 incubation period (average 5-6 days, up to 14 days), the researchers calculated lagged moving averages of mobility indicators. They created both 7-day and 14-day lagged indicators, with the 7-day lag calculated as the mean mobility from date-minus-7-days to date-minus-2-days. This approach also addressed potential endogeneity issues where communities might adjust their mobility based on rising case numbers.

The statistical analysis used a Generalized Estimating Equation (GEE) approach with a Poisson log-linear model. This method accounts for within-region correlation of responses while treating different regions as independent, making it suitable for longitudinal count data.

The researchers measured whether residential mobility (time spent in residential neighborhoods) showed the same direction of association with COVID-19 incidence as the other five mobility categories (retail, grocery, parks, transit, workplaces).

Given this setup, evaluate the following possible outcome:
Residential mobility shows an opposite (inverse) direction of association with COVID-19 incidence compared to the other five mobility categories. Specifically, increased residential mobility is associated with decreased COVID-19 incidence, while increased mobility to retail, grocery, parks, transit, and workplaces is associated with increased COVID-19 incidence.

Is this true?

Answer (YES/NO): NO